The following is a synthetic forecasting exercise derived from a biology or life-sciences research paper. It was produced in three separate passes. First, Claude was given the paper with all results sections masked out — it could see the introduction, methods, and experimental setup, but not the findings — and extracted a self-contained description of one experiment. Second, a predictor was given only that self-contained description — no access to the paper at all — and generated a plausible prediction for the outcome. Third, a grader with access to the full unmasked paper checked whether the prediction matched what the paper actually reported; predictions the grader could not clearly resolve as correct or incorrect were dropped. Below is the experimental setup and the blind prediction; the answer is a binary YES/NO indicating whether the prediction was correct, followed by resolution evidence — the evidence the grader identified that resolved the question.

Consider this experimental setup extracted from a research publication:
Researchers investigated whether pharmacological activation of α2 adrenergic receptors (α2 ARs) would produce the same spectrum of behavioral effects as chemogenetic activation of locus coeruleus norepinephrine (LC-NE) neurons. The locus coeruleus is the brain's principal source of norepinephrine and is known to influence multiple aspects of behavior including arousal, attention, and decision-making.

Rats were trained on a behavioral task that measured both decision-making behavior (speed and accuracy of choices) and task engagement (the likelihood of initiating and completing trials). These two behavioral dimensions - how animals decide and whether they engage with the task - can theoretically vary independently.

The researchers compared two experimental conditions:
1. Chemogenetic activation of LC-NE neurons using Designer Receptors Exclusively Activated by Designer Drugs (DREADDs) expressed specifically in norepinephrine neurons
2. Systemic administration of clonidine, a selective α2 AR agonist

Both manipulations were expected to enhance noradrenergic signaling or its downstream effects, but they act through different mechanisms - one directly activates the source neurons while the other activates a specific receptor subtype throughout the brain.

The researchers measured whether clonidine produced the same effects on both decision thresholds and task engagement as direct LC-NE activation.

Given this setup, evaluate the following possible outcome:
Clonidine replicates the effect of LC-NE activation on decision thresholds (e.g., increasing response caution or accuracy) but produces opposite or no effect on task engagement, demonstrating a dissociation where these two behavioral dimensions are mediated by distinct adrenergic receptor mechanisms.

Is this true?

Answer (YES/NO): YES